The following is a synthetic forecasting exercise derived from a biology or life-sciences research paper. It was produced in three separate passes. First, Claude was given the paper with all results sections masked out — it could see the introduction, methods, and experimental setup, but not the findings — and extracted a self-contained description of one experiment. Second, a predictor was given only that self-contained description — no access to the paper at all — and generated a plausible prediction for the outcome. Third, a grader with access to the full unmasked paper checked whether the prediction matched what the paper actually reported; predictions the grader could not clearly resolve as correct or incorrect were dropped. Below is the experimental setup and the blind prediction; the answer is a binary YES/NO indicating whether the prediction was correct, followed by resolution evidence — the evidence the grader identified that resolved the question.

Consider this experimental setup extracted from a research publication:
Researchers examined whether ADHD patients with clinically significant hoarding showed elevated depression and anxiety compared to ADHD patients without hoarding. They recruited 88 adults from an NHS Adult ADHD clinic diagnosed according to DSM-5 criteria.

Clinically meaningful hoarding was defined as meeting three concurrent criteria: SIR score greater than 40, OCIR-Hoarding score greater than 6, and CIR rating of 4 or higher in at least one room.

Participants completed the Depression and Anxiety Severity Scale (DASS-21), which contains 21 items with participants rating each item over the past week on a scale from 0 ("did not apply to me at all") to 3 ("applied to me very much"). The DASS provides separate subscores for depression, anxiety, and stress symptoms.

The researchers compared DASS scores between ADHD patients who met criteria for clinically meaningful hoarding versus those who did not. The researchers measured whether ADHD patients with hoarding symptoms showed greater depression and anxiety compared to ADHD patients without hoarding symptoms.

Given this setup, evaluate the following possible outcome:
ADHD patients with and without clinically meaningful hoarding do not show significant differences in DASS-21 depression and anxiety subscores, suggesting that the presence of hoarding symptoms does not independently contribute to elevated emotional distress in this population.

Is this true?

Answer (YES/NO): NO